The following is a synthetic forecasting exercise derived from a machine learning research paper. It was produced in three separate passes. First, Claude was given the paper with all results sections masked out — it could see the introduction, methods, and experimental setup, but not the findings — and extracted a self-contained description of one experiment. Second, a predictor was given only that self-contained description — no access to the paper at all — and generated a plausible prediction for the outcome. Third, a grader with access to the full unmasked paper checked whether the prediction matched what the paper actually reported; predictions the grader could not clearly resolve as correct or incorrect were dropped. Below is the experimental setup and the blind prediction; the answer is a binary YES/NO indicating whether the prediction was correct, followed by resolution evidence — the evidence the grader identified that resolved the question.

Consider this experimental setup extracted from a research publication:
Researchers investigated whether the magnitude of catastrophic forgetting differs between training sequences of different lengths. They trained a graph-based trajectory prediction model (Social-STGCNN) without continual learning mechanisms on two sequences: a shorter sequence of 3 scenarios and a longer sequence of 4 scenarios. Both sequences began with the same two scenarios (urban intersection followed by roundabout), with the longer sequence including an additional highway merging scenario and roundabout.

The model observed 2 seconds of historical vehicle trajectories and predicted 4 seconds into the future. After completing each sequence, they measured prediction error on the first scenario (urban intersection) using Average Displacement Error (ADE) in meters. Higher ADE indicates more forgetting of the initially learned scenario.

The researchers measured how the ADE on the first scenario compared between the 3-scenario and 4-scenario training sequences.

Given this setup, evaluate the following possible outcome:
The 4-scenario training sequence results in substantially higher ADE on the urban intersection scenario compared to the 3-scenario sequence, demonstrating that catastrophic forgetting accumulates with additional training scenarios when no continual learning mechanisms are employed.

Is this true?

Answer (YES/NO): NO